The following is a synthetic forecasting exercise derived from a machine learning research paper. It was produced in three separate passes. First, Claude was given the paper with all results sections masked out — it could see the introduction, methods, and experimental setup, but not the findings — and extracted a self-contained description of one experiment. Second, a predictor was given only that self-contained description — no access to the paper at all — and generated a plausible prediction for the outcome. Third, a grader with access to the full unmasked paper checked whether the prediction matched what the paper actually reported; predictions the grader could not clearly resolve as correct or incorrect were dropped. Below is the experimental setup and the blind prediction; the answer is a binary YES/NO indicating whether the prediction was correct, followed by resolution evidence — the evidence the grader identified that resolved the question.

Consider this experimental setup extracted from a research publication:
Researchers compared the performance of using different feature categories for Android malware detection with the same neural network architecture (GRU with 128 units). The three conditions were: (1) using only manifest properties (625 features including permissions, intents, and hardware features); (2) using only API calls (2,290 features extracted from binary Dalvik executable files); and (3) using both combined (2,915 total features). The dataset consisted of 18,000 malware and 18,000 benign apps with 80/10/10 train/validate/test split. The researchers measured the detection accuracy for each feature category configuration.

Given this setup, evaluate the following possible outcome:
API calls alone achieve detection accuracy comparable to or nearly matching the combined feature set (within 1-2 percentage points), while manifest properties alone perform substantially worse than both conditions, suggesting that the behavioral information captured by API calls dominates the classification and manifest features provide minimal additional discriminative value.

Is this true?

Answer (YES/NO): YES